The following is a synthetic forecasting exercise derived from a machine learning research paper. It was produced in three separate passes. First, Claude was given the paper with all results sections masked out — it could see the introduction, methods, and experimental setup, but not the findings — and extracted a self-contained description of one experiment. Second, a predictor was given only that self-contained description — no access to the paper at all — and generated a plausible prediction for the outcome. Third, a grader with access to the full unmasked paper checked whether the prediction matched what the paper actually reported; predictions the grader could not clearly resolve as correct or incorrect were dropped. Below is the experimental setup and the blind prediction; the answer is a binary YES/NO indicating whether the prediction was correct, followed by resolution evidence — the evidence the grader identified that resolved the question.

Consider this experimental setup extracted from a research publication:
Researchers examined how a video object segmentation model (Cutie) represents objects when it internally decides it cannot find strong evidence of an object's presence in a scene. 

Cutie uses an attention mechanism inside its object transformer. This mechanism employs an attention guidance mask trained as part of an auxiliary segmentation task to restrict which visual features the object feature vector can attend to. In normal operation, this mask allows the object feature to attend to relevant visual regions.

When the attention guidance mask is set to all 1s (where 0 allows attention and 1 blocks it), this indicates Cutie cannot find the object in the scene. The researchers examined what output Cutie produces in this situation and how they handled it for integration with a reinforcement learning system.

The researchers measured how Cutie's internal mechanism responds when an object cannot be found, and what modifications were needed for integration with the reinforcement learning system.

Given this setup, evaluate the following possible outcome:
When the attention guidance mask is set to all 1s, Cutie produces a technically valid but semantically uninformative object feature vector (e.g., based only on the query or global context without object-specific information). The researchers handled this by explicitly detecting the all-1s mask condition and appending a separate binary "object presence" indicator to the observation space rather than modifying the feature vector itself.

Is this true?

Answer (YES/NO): NO